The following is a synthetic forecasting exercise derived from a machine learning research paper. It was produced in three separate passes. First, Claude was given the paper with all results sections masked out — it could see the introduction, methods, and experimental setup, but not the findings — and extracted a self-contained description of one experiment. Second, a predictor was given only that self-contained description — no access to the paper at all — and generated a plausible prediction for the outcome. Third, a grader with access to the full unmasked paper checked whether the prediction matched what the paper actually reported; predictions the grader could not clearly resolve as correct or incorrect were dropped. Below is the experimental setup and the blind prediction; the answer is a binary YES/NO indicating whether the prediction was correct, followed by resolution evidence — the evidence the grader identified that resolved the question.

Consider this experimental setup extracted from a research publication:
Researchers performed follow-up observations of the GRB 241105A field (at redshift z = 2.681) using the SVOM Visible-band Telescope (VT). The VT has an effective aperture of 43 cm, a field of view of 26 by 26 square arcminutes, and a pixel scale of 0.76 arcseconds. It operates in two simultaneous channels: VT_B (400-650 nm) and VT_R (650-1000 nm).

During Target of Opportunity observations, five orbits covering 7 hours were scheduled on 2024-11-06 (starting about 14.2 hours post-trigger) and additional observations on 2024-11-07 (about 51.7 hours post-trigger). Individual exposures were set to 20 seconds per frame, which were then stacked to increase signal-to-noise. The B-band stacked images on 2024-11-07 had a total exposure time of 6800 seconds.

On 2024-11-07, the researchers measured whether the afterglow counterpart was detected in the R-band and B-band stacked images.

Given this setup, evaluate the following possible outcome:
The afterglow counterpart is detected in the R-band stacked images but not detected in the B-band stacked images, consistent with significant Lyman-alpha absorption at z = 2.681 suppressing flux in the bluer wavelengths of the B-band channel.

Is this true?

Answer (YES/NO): YES